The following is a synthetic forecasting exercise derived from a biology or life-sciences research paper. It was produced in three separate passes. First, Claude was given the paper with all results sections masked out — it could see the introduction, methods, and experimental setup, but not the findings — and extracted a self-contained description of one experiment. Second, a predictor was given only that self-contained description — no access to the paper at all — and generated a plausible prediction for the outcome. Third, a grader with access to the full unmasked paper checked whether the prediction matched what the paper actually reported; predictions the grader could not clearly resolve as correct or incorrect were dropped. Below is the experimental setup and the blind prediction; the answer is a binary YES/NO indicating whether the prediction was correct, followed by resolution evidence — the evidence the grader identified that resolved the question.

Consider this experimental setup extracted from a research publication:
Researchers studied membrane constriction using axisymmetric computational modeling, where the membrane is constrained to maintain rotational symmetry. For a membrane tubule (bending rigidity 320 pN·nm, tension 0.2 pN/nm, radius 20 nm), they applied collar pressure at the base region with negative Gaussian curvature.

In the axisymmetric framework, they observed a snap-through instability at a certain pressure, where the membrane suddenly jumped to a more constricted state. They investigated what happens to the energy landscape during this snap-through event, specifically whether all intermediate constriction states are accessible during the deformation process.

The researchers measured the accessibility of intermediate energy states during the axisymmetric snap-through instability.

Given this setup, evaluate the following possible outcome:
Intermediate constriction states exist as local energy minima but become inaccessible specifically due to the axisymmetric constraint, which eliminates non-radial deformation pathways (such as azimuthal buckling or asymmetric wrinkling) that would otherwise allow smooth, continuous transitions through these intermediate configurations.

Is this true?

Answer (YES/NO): NO